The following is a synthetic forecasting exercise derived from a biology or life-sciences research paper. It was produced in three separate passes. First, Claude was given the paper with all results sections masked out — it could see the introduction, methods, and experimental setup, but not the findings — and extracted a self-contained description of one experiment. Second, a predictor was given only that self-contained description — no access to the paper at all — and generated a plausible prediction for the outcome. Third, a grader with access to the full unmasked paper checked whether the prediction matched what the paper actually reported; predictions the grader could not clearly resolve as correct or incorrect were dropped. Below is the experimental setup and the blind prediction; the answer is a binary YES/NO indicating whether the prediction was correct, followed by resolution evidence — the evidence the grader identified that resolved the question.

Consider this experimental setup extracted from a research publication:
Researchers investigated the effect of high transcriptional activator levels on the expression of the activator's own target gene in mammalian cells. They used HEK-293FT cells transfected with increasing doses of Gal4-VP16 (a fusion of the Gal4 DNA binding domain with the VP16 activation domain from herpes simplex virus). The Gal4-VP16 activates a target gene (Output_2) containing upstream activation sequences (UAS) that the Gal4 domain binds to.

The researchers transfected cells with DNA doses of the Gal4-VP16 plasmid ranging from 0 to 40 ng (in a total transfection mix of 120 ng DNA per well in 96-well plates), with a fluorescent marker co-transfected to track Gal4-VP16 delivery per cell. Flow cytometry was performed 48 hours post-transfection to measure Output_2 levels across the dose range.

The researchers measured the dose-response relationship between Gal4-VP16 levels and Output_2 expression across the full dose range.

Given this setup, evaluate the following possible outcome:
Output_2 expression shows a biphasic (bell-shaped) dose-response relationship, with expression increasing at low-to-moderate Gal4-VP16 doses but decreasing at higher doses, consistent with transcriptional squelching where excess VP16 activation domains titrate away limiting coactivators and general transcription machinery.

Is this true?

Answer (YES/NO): NO